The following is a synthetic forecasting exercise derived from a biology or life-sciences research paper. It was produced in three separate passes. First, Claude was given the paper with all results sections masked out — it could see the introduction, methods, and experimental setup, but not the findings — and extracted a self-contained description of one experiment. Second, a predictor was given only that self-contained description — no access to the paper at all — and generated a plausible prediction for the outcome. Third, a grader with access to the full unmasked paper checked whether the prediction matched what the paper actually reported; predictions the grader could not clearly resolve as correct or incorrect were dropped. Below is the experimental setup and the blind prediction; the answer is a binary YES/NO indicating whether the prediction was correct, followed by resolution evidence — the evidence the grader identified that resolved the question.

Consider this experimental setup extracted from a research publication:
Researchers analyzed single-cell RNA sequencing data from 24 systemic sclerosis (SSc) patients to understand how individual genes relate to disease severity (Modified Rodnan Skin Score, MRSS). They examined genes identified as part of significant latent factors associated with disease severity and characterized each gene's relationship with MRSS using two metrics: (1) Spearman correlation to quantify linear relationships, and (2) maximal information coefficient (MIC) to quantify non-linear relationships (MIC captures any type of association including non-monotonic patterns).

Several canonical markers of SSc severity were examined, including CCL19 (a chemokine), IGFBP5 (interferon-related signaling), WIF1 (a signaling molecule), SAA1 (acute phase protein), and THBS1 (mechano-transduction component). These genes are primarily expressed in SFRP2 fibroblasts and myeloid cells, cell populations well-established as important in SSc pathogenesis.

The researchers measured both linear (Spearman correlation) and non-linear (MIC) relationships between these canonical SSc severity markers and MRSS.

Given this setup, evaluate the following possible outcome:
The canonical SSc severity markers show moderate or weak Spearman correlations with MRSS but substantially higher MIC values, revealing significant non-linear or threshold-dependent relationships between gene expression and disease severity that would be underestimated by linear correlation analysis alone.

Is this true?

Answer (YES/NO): NO